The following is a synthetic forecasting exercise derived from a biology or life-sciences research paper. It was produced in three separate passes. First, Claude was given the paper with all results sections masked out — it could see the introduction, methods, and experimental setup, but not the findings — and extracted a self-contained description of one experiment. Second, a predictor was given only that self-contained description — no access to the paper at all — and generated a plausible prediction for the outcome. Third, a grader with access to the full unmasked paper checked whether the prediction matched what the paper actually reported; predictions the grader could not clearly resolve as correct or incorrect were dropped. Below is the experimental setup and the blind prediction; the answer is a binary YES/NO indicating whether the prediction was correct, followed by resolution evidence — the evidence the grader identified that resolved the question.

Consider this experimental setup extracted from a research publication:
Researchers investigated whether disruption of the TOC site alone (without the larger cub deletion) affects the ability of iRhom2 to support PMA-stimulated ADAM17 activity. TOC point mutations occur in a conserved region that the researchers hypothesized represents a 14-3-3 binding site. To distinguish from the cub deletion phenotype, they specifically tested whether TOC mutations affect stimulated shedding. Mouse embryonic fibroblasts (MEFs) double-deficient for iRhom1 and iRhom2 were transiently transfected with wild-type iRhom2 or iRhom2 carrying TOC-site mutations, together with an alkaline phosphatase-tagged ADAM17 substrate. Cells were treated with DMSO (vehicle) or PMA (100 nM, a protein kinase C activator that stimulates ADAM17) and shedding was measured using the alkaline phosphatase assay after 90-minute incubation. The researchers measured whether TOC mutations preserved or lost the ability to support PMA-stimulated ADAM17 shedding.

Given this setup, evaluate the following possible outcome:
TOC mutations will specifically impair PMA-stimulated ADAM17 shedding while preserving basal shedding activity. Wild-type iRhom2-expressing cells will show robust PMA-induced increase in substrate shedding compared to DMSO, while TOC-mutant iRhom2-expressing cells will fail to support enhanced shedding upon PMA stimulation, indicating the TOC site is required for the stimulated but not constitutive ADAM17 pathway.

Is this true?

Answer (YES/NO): NO